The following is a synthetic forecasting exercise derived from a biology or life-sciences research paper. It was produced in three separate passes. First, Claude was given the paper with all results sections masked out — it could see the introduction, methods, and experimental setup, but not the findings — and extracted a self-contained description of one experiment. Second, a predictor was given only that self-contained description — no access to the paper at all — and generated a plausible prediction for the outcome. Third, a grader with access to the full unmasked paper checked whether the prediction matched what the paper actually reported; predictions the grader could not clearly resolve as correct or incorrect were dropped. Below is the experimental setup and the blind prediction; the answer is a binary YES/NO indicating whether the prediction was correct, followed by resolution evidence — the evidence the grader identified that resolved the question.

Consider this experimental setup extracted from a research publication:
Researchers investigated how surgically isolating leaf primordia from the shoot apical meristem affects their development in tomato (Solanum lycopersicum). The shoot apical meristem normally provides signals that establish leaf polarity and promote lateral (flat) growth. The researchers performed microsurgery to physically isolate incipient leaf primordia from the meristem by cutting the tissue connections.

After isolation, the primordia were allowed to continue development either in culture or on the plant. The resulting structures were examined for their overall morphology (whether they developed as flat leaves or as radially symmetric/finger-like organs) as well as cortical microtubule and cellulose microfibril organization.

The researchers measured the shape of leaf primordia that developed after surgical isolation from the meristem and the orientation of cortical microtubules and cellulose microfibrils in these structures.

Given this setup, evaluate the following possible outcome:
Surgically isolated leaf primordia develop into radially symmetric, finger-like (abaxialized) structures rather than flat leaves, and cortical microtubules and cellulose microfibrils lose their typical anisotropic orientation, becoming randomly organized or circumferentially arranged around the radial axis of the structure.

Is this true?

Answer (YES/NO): NO